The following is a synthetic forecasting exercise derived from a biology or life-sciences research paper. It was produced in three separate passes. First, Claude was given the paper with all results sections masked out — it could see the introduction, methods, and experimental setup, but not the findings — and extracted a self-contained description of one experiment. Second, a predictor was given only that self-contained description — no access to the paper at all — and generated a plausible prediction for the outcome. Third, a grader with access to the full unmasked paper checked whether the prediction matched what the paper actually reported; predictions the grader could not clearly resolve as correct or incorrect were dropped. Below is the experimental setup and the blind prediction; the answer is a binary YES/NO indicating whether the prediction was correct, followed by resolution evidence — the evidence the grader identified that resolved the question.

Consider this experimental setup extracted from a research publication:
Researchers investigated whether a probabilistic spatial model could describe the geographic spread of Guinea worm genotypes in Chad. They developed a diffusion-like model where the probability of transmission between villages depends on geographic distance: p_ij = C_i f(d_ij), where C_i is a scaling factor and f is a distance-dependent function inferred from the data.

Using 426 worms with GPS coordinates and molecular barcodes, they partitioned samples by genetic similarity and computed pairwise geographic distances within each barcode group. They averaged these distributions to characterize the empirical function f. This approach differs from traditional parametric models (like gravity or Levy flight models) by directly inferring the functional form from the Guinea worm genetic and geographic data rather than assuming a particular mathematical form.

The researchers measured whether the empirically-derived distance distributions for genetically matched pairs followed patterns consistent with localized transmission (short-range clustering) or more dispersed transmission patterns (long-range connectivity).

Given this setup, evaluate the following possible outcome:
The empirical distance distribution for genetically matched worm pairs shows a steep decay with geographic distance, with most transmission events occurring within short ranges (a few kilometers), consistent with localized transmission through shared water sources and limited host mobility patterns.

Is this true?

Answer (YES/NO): NO